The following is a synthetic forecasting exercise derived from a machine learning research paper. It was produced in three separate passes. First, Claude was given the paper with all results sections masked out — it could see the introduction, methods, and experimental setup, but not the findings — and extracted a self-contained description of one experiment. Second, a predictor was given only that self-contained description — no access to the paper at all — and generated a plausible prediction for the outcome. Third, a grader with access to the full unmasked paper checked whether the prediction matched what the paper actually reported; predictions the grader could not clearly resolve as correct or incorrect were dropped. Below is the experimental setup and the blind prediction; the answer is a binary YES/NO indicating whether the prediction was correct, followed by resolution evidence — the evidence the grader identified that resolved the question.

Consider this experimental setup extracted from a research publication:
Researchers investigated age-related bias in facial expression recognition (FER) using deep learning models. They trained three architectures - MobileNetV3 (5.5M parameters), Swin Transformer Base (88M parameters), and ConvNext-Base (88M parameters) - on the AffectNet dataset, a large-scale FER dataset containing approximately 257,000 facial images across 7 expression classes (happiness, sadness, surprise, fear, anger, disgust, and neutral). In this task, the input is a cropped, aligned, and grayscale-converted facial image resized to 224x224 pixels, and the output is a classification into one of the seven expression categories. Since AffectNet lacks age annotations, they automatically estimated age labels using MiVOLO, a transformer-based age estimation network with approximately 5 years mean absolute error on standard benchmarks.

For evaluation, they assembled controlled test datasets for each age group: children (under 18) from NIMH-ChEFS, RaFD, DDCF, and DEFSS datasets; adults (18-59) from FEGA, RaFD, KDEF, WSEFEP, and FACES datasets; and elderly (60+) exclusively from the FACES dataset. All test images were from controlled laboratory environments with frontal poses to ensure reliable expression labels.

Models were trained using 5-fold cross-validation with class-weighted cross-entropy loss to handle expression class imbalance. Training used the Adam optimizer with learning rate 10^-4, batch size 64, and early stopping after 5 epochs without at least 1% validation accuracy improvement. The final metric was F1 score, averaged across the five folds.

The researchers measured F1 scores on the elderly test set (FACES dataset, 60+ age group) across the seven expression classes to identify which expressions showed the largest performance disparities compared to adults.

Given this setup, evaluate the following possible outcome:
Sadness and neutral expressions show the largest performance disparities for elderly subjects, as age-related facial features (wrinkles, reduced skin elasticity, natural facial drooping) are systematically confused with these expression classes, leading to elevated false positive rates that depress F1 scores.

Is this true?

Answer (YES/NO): NO